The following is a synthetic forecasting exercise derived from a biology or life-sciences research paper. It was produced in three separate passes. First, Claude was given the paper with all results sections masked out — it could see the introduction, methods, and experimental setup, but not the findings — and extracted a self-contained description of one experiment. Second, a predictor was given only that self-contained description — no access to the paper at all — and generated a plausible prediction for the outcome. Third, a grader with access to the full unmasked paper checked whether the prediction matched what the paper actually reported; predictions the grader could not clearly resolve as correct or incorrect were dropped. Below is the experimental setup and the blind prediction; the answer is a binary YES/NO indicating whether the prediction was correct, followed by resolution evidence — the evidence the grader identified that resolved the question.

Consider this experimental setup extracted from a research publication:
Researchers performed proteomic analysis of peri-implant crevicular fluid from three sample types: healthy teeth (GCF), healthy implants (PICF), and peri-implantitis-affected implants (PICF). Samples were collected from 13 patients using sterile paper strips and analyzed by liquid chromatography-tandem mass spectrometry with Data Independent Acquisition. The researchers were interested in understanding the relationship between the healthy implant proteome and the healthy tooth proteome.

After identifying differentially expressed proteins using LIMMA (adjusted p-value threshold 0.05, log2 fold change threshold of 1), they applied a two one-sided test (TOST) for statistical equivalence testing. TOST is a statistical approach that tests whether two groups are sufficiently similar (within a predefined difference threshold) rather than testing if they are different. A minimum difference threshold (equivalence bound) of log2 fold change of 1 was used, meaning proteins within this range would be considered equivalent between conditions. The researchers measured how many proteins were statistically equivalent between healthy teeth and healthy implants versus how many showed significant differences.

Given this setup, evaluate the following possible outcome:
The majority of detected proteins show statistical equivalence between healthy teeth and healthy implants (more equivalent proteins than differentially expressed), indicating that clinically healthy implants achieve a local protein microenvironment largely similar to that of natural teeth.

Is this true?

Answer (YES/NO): YES